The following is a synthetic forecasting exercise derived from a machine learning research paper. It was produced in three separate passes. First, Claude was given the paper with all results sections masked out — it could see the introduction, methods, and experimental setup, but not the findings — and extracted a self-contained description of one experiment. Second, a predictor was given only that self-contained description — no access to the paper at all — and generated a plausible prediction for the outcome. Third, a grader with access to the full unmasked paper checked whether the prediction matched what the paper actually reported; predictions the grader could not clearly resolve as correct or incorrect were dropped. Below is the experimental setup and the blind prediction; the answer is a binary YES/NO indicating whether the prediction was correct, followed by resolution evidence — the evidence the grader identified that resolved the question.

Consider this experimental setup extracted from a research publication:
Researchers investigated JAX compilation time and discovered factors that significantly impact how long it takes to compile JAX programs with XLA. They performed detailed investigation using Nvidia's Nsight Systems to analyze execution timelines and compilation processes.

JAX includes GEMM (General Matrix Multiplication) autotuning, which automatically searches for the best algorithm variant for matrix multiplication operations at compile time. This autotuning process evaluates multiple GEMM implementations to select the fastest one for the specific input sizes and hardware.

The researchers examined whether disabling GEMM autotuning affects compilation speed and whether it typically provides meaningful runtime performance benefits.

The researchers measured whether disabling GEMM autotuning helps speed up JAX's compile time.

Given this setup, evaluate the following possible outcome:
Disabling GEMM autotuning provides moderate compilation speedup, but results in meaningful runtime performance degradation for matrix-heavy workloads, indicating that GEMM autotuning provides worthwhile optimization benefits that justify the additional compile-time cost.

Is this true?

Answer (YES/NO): NO